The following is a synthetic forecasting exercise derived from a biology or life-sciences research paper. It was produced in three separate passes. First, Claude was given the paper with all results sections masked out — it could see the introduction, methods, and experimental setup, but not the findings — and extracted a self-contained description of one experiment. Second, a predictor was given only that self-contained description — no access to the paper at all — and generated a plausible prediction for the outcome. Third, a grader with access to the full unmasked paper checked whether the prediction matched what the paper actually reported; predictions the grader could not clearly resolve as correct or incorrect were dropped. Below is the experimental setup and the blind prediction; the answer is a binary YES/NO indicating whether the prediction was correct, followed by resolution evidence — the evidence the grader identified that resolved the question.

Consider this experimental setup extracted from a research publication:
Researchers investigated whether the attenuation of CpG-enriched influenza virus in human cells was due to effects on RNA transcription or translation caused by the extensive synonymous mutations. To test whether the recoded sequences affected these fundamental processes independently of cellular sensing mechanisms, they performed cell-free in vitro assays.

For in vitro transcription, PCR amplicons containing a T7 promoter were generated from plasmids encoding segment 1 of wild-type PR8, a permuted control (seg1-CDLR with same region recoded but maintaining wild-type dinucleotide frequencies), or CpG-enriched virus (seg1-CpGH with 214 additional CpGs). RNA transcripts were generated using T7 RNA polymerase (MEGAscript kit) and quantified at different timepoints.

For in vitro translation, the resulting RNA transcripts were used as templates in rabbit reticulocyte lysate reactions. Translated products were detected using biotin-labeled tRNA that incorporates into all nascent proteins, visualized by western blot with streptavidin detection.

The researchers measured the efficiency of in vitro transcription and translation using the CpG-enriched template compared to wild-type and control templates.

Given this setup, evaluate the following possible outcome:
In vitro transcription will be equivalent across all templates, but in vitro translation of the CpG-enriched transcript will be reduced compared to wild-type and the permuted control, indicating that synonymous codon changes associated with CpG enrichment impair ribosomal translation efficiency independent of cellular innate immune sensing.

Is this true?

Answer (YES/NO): NO